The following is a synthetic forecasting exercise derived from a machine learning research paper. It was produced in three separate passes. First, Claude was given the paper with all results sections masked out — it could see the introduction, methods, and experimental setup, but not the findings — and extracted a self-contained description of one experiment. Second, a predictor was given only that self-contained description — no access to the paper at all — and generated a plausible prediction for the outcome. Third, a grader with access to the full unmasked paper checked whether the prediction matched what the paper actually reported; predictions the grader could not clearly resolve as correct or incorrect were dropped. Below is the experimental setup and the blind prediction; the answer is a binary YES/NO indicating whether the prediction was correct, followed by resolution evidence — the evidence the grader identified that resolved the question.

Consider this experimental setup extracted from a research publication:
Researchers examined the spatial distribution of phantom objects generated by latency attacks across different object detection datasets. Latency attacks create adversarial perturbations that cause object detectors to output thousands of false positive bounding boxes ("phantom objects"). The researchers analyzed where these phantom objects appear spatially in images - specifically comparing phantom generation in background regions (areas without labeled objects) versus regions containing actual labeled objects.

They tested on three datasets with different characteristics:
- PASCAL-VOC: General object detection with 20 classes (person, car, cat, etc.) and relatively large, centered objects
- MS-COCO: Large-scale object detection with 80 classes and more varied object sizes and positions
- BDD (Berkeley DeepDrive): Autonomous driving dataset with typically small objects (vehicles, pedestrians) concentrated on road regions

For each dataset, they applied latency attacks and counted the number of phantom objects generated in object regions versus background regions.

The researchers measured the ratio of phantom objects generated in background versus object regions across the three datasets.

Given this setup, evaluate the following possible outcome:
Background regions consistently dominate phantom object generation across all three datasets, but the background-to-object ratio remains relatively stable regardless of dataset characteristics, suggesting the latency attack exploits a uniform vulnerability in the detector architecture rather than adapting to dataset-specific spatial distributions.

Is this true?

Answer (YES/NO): NO